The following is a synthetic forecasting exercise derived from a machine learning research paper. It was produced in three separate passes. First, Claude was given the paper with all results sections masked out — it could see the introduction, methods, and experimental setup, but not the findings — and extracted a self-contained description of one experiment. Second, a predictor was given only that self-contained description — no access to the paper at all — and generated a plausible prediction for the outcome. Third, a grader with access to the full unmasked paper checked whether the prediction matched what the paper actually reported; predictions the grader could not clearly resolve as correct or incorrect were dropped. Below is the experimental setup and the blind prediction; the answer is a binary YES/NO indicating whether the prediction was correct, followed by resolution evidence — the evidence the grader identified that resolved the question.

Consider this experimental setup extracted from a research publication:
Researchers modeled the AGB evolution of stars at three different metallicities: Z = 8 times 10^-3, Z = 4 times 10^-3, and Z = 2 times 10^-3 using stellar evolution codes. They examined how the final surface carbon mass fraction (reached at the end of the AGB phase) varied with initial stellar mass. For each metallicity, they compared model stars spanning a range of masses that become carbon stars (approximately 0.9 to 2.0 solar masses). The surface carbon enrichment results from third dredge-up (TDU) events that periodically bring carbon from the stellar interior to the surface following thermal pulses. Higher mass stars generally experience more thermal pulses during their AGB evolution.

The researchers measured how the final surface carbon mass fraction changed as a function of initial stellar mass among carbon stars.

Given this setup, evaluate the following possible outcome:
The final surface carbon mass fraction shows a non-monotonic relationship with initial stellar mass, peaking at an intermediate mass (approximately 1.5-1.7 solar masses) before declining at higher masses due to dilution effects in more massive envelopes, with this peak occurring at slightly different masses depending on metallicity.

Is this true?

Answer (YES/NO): NO